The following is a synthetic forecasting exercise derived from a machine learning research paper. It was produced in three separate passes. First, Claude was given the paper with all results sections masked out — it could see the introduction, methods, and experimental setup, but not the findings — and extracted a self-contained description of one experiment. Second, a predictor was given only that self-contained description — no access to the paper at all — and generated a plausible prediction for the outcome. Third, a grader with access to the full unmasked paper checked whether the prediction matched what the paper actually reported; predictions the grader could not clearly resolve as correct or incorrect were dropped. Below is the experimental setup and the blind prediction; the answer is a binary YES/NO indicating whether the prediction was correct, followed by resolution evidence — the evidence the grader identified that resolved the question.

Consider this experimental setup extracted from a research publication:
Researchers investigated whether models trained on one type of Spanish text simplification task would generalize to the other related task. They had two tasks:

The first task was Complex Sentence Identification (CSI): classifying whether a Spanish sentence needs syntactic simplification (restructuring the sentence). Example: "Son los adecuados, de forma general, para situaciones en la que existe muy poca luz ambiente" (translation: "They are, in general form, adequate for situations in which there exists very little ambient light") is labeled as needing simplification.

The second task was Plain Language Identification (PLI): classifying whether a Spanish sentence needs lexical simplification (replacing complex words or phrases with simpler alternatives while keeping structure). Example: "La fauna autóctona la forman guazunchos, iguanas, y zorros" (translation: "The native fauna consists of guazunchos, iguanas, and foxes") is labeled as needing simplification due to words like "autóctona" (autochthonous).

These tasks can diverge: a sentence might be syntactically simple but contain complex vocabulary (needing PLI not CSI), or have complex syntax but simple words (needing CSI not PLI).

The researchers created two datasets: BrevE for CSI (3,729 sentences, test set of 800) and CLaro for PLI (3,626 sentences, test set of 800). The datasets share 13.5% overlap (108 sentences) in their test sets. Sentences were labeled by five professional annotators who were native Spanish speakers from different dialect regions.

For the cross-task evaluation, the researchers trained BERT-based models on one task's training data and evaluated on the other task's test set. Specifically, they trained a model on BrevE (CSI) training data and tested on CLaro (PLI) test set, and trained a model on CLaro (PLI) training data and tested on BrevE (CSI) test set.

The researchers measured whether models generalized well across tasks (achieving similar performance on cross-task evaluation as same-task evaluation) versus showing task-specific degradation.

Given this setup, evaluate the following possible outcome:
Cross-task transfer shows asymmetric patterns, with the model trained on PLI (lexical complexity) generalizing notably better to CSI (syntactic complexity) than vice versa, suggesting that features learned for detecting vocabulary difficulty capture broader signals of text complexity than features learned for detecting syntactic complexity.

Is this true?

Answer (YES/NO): NO